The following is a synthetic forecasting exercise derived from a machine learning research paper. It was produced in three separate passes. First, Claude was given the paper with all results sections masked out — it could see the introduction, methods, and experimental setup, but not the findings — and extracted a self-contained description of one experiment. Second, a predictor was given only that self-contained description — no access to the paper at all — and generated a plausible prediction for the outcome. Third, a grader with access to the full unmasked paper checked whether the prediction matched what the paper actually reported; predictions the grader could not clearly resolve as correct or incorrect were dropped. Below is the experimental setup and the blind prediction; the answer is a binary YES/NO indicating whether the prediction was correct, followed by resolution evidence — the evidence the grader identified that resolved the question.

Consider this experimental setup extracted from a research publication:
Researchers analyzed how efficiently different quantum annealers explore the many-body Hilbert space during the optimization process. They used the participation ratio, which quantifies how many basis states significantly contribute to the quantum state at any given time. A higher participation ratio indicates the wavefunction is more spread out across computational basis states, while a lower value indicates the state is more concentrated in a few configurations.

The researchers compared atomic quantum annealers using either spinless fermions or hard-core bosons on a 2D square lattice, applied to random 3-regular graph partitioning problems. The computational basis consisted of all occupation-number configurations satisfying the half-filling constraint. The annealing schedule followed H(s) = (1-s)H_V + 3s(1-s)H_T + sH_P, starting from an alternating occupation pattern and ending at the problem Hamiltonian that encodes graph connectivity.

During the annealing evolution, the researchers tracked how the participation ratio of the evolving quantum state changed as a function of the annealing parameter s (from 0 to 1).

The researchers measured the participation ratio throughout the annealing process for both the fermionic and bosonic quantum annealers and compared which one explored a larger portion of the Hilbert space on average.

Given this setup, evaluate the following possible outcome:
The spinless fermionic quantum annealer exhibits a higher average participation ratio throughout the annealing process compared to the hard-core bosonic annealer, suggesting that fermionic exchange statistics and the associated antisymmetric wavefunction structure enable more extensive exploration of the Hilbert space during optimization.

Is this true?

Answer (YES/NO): NO